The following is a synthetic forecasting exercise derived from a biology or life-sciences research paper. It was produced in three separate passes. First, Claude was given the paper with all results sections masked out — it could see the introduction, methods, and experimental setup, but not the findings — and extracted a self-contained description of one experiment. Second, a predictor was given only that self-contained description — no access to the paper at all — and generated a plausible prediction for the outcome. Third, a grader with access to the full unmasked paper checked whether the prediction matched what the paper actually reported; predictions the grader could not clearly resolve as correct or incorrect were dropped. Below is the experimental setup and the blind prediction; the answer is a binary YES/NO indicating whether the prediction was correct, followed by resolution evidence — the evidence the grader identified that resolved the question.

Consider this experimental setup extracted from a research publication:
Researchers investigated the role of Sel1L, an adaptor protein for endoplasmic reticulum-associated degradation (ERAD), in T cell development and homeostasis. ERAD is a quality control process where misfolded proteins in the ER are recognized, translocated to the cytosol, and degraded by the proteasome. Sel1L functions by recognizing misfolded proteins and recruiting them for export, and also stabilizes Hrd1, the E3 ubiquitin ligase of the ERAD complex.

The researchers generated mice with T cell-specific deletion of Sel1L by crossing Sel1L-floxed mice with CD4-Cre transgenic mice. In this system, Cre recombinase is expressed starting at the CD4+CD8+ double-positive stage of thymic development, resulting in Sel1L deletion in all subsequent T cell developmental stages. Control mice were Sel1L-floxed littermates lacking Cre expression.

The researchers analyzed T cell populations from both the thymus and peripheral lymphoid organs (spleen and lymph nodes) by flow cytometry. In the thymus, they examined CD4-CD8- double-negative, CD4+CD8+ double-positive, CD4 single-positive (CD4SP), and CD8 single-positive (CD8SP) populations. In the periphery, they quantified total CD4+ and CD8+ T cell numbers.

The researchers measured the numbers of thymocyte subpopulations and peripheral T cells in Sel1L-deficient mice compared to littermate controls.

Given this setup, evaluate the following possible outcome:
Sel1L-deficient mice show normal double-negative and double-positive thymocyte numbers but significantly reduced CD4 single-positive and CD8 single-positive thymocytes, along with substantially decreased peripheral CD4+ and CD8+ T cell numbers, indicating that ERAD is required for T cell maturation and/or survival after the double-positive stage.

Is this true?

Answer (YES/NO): NO